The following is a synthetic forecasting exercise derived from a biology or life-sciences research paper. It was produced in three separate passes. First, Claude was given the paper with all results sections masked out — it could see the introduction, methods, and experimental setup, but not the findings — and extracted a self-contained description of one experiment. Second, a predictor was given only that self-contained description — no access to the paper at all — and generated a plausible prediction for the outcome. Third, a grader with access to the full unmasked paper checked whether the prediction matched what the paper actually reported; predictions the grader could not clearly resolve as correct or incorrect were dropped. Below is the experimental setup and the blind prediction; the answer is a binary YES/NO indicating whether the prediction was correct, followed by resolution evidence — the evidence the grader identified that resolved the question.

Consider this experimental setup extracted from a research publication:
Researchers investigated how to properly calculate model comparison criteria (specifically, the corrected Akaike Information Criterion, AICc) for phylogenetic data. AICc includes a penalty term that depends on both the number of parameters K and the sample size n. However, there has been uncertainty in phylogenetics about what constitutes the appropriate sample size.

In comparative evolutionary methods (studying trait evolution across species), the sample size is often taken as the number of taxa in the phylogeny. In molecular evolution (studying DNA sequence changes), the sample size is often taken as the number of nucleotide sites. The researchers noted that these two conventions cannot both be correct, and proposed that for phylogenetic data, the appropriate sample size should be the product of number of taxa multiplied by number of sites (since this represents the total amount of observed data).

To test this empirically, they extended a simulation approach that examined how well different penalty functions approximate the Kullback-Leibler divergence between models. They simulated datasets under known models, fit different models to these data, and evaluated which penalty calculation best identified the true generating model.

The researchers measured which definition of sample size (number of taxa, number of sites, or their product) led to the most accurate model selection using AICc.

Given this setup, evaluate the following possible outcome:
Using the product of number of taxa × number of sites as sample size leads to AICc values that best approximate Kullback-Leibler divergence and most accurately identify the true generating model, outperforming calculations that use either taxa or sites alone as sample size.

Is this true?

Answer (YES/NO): YES